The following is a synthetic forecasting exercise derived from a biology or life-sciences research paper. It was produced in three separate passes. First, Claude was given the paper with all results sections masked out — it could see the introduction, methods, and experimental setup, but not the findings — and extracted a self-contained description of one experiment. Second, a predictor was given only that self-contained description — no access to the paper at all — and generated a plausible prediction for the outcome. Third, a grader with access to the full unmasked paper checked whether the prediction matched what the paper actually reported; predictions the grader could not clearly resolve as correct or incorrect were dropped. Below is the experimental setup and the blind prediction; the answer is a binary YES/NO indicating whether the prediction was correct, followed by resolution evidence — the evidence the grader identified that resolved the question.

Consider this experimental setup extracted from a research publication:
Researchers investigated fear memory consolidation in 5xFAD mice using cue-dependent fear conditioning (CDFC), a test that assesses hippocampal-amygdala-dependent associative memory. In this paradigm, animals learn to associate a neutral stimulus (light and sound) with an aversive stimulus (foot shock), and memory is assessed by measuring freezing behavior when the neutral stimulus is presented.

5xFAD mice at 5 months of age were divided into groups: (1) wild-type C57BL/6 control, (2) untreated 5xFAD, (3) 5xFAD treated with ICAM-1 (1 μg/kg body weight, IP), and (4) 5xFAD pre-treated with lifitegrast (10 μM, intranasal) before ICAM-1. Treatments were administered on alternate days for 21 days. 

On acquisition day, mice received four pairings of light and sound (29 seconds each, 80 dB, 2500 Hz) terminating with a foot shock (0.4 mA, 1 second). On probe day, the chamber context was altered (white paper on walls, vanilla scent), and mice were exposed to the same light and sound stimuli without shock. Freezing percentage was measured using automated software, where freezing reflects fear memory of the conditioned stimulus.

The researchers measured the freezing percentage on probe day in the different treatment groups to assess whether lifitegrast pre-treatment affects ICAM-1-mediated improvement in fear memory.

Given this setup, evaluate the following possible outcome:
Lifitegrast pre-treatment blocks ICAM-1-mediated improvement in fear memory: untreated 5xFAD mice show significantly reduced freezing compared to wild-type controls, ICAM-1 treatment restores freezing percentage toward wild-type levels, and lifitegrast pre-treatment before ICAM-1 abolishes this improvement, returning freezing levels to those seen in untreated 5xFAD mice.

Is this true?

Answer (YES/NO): YES